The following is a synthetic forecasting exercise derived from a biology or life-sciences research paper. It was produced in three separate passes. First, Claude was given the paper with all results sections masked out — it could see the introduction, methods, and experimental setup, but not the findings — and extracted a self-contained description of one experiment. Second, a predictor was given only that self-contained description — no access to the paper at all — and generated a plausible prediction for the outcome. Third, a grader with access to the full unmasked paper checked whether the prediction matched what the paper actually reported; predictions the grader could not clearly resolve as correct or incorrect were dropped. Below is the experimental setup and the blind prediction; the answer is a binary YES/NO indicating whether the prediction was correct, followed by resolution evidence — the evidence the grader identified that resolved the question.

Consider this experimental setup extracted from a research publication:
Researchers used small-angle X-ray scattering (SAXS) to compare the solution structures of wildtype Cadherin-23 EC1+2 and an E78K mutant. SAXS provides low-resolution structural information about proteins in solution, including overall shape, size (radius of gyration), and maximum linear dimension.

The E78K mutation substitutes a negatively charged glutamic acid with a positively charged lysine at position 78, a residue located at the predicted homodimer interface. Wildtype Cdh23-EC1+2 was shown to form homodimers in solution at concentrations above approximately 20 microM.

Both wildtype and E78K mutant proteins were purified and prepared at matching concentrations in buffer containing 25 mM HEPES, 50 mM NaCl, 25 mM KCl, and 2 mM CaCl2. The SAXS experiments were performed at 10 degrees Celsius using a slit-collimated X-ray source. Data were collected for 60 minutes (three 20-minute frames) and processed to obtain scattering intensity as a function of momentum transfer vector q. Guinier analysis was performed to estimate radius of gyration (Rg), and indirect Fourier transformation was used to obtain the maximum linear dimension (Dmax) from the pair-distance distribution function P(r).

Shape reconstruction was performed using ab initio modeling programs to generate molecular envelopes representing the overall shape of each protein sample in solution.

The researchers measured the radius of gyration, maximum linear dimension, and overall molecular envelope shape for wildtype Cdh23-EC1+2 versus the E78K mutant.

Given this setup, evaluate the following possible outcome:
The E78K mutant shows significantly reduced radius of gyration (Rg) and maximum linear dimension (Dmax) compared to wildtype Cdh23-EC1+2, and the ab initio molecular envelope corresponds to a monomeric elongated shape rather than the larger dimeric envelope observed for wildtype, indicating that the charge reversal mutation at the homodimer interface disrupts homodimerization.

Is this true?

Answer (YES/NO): YES